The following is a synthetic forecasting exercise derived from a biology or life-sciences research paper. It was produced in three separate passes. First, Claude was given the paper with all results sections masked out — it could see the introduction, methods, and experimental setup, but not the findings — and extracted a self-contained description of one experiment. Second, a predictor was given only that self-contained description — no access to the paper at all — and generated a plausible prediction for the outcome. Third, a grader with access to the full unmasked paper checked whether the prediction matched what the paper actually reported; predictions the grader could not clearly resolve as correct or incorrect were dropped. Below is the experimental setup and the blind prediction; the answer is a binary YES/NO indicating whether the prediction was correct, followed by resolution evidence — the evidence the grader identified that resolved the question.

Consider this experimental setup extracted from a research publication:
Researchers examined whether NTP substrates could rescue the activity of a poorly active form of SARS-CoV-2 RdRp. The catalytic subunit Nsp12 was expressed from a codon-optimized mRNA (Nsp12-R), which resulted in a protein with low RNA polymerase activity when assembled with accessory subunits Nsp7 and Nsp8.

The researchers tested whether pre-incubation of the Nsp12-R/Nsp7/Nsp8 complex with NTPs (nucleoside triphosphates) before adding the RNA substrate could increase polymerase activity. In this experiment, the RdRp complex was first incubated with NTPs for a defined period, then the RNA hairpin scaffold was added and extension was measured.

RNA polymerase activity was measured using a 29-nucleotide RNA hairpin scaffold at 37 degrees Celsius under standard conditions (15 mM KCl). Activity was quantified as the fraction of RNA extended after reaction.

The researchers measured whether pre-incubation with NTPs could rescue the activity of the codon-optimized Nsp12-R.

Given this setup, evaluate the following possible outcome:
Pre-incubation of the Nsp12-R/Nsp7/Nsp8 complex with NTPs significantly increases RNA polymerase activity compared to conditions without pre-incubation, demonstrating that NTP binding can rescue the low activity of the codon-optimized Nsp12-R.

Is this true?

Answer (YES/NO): YES